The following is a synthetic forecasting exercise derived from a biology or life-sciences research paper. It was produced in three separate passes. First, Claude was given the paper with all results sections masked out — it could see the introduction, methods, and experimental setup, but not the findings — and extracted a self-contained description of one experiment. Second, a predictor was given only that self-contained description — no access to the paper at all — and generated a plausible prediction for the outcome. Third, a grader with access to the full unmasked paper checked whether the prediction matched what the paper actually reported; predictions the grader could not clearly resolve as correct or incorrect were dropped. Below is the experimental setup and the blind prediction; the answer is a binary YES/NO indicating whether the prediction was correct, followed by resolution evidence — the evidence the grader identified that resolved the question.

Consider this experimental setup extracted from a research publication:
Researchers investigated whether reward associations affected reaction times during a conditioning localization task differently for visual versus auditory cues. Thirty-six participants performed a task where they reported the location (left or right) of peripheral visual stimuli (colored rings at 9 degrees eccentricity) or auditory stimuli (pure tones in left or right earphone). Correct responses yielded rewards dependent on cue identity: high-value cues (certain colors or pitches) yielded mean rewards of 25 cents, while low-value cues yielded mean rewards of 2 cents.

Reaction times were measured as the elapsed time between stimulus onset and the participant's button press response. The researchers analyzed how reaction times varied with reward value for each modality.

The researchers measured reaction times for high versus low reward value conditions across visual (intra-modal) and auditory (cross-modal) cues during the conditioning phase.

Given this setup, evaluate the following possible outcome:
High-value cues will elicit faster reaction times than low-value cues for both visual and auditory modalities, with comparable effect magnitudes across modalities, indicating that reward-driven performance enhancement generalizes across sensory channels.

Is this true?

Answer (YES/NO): NO